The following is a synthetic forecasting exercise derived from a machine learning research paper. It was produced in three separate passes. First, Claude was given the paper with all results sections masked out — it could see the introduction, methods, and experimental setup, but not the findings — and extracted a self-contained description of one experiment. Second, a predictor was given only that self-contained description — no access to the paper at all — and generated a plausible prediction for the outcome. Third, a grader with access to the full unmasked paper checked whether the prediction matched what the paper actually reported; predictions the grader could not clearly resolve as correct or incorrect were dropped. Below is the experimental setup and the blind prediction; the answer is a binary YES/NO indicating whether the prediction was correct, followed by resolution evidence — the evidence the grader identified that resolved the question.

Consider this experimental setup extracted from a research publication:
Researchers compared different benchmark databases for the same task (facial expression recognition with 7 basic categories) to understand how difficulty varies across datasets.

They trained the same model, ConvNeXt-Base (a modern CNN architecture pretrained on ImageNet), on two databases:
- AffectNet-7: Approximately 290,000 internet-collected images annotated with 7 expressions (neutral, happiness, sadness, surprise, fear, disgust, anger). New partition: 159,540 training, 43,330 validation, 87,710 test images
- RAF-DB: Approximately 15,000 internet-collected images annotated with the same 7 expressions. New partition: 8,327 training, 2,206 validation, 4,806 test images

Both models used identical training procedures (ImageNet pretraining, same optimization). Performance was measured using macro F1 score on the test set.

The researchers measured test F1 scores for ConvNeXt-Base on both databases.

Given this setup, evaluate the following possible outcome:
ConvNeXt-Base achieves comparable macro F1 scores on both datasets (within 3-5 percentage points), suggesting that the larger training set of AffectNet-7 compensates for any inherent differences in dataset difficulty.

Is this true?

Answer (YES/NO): NO